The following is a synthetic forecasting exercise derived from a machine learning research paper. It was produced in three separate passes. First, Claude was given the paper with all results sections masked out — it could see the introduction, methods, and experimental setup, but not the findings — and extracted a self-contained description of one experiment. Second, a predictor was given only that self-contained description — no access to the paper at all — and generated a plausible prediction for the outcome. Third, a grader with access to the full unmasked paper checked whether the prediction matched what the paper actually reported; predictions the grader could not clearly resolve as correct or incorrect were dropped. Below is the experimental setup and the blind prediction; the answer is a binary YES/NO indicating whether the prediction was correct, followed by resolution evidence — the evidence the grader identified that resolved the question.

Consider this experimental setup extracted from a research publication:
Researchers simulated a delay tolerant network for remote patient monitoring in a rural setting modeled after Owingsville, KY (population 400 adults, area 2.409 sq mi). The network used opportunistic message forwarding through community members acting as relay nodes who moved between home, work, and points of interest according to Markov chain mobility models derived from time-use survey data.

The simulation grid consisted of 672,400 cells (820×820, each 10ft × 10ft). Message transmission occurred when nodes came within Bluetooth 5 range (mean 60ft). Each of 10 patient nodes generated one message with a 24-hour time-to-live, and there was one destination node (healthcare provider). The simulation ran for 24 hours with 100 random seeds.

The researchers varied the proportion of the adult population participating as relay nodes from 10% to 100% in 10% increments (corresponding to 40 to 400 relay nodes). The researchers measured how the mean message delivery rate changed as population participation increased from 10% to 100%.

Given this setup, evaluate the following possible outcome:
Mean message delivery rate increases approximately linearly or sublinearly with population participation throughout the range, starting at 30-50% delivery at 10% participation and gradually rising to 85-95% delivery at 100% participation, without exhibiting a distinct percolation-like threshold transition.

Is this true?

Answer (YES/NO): NO